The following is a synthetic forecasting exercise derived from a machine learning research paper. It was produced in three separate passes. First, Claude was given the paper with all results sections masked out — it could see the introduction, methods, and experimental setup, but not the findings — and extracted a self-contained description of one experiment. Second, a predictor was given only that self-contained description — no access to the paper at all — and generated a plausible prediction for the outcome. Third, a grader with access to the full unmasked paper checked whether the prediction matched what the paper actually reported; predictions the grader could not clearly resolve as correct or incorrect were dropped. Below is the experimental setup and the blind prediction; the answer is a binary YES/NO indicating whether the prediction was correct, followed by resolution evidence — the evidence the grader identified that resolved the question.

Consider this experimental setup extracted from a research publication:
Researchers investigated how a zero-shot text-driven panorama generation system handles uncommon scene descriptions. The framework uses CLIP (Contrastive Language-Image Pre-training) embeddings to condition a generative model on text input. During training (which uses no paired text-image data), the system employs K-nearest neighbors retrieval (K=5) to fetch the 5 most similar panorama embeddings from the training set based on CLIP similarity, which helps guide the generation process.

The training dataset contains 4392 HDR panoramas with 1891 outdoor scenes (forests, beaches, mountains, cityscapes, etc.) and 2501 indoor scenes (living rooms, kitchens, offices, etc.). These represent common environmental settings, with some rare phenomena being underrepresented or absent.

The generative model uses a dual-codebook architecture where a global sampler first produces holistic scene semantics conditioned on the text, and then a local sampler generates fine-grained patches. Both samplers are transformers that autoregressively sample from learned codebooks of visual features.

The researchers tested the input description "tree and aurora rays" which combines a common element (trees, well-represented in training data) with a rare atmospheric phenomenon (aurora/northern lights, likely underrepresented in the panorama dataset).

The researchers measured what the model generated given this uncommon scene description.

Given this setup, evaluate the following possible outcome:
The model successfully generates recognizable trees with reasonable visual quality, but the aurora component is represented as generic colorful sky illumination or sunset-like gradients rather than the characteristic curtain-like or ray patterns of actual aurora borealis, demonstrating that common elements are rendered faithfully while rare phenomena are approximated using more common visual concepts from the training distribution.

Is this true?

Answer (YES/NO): NO